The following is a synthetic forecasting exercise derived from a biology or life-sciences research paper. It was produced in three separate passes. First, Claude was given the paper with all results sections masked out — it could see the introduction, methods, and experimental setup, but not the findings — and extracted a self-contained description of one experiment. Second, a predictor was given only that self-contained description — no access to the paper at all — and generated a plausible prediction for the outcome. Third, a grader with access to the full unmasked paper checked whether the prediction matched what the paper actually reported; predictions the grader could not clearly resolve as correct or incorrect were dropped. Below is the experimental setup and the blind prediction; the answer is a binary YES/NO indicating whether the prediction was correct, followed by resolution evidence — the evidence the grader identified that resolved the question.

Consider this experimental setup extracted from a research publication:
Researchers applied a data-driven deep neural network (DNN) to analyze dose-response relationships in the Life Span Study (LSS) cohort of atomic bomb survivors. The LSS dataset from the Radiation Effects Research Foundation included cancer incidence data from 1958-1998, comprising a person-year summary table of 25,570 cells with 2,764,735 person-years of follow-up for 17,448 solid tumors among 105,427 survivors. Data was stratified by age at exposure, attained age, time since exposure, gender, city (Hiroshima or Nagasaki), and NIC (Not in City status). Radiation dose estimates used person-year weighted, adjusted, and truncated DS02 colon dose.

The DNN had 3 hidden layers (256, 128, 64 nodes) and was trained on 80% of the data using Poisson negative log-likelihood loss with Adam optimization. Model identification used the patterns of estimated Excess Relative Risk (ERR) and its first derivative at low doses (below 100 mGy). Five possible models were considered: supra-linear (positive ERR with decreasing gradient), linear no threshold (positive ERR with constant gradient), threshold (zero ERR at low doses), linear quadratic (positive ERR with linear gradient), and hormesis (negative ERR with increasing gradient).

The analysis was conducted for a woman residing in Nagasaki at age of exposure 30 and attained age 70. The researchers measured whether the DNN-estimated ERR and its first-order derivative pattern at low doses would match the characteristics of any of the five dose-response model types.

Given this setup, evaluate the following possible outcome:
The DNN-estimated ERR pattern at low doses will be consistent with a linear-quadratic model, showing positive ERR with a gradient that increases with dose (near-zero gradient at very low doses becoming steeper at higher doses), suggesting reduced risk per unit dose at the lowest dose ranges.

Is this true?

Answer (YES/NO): YES